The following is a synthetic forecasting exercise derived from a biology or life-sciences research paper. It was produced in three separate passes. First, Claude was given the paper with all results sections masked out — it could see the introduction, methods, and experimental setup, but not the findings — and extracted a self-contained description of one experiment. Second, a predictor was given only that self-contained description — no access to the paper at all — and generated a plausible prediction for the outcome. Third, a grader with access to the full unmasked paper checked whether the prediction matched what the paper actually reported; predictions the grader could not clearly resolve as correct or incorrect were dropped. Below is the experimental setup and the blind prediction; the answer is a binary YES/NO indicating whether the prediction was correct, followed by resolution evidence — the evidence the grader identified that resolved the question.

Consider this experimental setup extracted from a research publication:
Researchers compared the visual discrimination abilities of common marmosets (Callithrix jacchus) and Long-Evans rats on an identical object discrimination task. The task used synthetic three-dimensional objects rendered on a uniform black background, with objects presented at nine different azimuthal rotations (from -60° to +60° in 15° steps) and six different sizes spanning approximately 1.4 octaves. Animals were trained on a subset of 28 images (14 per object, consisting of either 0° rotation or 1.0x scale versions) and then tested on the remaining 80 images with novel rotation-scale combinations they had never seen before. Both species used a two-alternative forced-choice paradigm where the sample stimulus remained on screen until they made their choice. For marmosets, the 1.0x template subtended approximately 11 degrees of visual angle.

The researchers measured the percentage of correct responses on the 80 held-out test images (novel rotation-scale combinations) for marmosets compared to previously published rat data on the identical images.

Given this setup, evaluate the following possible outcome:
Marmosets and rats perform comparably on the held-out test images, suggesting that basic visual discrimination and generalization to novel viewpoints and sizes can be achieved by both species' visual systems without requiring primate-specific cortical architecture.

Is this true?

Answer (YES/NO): NO